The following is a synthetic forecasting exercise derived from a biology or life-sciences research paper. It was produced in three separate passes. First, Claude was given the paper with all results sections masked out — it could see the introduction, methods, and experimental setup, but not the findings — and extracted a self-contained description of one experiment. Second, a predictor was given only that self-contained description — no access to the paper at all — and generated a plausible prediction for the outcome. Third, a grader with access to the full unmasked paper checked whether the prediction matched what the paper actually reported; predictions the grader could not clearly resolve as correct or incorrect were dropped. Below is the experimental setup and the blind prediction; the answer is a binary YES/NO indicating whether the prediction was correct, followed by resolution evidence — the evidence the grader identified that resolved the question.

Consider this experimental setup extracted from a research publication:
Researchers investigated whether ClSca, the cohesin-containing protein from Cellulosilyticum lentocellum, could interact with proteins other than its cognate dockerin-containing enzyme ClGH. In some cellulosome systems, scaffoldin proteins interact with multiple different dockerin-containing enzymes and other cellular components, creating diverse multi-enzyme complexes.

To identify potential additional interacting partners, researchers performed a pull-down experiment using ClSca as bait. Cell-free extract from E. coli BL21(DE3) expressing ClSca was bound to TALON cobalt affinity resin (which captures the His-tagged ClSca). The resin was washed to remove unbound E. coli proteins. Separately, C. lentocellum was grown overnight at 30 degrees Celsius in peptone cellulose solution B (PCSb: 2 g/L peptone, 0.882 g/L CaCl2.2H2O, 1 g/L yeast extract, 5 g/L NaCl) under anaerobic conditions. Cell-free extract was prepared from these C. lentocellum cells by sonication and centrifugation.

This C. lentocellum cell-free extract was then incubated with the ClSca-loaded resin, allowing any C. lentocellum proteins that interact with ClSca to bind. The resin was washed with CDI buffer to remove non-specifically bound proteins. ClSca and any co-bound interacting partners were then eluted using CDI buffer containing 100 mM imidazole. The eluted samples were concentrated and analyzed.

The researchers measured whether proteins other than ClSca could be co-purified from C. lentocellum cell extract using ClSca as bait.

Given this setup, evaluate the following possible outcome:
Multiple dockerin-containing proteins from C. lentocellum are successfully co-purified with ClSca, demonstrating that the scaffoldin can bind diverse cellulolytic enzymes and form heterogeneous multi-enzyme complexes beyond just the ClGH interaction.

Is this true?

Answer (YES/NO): NO